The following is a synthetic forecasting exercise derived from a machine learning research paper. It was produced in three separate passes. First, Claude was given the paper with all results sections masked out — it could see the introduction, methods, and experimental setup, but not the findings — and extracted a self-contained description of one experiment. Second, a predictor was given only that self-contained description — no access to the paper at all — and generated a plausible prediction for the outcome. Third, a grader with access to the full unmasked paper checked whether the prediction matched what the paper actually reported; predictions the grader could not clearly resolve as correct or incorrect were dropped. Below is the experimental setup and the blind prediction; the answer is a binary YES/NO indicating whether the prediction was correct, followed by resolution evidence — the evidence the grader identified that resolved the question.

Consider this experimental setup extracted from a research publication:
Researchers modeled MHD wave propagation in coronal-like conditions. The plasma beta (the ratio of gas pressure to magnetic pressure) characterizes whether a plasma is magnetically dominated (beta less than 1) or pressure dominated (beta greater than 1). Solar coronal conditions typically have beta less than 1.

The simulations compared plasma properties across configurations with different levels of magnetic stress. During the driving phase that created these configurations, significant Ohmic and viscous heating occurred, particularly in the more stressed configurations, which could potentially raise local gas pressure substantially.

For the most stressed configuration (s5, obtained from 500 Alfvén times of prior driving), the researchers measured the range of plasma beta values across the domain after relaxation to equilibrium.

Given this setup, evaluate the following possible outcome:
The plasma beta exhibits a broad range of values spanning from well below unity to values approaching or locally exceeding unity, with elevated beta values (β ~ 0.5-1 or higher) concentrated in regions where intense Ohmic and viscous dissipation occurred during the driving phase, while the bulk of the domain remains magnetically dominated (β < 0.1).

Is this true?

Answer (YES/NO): NO